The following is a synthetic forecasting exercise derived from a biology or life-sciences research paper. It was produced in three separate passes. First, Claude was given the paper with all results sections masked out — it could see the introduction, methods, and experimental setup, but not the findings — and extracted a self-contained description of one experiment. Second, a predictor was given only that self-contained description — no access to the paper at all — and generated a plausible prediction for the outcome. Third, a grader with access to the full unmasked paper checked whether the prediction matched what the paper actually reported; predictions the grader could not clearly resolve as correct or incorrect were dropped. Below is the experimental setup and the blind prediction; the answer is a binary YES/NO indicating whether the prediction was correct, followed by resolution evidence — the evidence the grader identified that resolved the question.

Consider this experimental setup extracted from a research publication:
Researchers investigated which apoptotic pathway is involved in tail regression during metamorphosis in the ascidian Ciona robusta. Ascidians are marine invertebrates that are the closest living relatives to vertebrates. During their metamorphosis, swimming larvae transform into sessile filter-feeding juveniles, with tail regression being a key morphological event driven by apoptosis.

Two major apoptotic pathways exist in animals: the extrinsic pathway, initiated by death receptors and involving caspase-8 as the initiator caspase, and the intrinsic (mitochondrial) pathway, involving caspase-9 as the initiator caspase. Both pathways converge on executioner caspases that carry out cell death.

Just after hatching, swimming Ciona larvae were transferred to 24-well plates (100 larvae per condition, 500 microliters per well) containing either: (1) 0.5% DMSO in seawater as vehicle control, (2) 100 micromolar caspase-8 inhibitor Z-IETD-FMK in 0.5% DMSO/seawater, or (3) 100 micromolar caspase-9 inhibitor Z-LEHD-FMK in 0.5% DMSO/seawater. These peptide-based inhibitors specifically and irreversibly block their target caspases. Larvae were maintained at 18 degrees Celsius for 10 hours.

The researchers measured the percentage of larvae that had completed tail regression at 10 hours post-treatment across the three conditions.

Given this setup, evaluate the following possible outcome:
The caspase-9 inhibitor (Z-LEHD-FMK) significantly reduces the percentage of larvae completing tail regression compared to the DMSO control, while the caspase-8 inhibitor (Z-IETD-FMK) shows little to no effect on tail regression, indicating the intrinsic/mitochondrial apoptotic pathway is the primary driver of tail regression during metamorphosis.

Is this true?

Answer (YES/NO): YES